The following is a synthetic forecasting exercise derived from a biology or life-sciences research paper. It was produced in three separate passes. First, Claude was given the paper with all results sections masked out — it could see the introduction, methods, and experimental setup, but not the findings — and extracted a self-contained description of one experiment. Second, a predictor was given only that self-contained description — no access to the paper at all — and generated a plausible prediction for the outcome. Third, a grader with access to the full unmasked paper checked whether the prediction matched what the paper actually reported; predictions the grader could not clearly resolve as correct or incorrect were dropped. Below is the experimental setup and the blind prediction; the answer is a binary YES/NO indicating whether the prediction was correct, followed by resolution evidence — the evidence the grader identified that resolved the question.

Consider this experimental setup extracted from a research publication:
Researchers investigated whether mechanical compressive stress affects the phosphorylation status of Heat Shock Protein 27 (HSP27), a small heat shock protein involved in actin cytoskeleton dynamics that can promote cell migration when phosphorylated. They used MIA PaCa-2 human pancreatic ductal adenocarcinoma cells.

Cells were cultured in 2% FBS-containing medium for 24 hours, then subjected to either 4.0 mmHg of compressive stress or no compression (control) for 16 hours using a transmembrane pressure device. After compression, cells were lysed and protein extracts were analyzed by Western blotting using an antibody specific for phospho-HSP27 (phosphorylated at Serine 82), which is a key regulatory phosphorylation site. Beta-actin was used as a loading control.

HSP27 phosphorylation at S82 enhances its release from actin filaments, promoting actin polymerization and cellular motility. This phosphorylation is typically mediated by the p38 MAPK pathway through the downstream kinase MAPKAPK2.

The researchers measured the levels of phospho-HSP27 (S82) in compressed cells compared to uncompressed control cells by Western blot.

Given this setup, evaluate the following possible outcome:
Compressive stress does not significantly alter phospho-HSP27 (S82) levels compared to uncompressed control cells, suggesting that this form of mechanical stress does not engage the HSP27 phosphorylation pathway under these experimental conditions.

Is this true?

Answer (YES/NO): NO